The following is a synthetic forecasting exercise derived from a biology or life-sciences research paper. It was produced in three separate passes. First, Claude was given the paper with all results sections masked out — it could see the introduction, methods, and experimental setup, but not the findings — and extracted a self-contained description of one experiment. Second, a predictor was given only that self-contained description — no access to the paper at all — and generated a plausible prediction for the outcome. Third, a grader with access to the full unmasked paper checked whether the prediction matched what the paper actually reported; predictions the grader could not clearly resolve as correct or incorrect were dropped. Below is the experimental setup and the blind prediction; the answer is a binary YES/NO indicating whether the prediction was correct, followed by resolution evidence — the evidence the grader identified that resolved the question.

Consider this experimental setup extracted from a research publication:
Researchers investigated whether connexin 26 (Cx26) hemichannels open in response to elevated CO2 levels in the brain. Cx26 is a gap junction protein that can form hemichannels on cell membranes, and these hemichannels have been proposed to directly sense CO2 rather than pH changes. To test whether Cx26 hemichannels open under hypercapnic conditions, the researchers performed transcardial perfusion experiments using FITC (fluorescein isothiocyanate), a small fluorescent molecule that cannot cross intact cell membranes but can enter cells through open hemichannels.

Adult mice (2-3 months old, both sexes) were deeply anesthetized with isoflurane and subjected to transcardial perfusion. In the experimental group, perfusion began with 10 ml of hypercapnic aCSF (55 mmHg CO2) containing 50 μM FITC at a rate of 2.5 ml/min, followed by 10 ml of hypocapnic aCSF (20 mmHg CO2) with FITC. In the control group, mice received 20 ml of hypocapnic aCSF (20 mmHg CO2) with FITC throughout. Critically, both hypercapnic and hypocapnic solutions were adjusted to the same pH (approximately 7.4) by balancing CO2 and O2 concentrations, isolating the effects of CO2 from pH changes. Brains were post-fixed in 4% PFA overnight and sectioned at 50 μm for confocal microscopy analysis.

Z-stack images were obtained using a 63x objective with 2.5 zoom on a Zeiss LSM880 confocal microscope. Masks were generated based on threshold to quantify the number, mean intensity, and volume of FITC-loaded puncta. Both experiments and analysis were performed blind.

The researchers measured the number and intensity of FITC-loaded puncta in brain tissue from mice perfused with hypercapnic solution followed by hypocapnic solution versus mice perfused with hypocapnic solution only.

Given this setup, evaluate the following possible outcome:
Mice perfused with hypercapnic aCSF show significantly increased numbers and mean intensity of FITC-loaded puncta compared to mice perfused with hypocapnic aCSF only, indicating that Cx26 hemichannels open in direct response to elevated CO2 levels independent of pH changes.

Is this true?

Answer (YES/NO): YES